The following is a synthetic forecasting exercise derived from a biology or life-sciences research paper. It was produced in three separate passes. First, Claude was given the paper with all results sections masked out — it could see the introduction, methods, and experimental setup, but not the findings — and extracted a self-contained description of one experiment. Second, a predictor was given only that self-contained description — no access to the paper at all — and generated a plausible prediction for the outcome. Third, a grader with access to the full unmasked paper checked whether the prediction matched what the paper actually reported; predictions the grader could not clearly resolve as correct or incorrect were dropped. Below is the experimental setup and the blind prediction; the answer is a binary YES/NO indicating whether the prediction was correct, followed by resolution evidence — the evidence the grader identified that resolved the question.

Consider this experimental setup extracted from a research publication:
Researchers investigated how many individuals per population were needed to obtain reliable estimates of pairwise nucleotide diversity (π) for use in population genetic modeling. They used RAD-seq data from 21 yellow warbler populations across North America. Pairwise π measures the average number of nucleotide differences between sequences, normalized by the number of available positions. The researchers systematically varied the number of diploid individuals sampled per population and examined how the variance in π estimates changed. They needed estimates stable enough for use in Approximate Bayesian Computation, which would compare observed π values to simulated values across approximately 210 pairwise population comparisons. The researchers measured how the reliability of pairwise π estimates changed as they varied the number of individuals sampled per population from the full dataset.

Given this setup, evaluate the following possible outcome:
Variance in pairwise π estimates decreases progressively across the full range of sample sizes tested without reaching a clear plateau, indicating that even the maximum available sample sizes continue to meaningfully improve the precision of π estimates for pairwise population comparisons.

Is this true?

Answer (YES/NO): NO